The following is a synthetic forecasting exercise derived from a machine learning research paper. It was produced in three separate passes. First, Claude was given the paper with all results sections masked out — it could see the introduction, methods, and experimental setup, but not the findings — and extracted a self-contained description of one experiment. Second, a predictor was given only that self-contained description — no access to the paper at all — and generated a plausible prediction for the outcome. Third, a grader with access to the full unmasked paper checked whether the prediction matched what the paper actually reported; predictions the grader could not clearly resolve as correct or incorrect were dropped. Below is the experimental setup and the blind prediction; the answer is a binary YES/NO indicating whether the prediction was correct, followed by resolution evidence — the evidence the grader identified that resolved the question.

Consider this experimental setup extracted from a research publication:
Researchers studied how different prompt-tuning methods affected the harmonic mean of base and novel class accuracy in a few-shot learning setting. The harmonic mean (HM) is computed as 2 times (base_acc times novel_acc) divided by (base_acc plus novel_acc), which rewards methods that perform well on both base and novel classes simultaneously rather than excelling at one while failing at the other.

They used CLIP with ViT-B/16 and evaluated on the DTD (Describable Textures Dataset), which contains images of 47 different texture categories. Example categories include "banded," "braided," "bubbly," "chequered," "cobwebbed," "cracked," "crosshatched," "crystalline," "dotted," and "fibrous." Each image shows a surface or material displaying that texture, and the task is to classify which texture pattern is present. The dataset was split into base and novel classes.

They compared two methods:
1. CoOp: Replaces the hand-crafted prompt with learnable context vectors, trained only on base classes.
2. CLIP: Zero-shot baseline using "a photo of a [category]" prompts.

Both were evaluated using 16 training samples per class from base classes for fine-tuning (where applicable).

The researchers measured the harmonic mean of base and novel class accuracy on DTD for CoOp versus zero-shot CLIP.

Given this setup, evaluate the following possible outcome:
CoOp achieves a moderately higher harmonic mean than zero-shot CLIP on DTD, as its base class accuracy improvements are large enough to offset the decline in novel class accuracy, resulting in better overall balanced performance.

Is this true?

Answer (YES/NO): NO